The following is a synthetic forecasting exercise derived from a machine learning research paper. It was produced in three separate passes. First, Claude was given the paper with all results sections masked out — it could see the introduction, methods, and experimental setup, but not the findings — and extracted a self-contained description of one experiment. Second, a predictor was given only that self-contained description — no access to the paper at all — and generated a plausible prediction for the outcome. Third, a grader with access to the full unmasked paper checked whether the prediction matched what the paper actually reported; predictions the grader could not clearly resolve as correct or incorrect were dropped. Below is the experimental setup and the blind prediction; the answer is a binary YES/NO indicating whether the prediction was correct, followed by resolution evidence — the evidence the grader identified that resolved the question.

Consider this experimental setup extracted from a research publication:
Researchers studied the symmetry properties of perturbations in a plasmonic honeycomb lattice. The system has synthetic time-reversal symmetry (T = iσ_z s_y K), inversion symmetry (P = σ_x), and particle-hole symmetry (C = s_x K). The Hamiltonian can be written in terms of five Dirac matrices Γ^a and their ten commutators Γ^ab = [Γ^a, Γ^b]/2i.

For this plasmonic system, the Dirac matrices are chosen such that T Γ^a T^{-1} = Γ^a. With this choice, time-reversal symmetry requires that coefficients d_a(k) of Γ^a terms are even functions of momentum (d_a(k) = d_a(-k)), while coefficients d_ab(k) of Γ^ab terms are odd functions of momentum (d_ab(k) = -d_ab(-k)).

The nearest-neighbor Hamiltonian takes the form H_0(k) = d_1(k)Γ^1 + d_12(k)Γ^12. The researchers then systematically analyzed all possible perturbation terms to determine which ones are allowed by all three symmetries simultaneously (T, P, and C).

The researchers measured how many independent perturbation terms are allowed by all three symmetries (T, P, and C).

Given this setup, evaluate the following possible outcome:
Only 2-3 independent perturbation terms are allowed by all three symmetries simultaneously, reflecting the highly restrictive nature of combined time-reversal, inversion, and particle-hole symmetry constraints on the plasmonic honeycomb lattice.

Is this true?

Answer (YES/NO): YES